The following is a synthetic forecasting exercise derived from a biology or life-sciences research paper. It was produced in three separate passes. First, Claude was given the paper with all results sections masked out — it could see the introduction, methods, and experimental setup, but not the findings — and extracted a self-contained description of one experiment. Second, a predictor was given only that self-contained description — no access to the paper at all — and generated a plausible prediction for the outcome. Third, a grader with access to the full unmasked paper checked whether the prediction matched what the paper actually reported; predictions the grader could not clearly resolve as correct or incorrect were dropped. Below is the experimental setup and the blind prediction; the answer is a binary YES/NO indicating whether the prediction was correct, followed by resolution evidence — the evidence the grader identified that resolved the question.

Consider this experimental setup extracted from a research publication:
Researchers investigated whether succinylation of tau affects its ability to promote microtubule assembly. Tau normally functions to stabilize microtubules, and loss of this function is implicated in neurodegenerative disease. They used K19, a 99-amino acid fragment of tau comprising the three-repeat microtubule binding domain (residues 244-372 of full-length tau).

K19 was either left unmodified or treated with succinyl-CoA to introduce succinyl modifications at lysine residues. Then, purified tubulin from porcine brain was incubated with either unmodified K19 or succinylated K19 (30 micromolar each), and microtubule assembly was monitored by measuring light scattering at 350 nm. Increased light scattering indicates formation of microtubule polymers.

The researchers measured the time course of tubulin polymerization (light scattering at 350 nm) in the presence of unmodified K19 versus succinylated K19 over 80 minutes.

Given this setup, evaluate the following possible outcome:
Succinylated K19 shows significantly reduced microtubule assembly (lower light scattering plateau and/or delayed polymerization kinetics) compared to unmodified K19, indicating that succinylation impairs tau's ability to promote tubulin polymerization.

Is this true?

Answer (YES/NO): YES